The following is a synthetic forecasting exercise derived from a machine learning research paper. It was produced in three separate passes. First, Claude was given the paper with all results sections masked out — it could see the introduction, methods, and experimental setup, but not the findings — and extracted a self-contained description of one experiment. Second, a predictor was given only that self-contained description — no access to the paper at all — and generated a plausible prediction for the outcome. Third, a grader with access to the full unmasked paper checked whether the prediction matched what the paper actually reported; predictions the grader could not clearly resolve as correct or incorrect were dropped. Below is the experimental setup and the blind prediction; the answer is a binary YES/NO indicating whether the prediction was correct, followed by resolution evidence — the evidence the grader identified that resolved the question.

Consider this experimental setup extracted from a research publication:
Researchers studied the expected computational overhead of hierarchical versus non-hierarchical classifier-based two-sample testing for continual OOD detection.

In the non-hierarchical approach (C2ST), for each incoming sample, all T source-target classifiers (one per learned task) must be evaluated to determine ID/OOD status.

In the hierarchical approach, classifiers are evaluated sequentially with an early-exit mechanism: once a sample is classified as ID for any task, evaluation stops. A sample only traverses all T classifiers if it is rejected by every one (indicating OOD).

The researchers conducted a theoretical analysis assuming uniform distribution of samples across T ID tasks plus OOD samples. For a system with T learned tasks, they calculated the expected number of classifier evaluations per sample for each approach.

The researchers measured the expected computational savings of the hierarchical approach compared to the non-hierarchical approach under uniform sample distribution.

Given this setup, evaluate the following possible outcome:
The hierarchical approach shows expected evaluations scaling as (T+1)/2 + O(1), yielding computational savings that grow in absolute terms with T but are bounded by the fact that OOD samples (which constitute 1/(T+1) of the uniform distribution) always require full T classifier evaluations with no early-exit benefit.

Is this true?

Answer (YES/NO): NO